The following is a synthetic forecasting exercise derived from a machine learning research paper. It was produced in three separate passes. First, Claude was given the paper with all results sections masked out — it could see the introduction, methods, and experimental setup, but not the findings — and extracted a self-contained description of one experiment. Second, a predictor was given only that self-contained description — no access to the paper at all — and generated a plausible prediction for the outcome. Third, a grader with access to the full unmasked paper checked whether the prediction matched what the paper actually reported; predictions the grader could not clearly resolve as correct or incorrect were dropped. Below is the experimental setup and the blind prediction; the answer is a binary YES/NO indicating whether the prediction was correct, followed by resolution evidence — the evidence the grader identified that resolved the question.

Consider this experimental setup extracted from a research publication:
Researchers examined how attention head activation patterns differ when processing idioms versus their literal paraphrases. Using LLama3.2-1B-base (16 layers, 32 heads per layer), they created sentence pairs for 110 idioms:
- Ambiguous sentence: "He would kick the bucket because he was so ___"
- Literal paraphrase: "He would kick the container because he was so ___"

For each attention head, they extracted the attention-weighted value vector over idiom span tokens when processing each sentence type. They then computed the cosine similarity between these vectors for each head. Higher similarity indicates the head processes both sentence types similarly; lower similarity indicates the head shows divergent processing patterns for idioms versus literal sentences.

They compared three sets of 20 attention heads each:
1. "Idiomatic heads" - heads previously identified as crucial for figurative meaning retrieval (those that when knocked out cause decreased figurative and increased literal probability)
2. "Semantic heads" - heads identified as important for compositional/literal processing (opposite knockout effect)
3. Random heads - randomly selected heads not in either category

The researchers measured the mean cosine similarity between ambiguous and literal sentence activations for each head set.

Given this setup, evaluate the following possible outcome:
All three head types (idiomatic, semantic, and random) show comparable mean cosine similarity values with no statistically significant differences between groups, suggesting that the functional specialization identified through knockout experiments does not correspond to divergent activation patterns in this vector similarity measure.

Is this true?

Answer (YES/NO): NO